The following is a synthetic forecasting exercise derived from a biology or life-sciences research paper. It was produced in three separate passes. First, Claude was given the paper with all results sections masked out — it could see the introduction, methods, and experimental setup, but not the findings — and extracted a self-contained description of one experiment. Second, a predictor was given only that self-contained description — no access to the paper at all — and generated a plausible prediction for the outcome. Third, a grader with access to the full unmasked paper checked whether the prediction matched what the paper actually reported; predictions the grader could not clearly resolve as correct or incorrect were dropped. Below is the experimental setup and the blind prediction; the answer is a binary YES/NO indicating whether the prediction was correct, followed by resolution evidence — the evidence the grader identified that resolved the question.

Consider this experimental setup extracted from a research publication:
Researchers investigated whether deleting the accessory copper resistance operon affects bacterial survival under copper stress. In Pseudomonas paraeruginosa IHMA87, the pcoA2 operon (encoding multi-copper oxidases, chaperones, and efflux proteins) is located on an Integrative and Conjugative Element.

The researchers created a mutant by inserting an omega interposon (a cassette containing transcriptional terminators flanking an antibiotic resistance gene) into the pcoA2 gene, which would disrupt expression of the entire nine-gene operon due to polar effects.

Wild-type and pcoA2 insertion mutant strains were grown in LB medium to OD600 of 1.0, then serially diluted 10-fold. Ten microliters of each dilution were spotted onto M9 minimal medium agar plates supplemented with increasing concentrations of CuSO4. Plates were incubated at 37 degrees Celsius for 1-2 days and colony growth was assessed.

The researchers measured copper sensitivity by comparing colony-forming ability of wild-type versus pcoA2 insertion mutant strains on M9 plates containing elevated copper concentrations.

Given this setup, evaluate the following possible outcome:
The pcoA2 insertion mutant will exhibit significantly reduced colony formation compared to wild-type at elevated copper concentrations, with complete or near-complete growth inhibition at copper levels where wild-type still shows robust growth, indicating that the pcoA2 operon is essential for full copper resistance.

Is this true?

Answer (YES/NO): NO